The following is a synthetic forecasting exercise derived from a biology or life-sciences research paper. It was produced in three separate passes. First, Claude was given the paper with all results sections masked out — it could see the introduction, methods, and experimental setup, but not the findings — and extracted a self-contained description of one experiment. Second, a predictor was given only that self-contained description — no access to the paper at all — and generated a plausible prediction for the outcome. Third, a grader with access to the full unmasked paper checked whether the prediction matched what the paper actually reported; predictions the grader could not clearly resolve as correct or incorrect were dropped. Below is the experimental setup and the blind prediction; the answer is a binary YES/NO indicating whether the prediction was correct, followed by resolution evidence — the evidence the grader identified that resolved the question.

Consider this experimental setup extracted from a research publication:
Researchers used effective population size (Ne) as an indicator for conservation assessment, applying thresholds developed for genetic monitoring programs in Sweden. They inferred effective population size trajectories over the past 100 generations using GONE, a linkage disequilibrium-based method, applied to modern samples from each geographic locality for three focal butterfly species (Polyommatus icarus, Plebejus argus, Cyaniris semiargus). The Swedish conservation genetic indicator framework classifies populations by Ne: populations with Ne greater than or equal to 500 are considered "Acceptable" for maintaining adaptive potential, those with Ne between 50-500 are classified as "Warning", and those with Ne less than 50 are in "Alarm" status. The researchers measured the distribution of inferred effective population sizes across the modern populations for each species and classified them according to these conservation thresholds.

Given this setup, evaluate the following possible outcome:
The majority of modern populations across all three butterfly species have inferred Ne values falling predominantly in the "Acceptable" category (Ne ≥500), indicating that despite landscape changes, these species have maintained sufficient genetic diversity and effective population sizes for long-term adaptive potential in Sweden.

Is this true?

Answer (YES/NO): NO